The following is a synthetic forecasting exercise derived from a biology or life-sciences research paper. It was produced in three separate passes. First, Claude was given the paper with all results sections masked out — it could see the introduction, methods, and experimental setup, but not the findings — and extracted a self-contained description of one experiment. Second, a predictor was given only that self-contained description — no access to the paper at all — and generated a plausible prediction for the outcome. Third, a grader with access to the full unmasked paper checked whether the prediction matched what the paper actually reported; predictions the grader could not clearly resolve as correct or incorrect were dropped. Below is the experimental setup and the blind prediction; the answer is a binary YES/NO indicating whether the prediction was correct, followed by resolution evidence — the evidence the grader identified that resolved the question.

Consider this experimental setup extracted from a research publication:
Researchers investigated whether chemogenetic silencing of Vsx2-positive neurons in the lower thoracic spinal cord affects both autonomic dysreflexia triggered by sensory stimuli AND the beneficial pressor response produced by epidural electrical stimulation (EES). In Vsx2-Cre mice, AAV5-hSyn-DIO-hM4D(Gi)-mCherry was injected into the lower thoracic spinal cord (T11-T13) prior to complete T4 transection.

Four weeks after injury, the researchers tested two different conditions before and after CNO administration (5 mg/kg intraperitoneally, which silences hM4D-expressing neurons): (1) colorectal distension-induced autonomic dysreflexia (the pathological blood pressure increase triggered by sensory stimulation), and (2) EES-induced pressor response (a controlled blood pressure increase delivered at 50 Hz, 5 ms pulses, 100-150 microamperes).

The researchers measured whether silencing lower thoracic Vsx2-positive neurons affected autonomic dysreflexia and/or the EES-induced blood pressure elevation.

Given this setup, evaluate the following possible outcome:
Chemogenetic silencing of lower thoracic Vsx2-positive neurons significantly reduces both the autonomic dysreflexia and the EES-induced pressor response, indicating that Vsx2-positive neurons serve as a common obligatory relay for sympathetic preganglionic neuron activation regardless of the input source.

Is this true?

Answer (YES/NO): YES